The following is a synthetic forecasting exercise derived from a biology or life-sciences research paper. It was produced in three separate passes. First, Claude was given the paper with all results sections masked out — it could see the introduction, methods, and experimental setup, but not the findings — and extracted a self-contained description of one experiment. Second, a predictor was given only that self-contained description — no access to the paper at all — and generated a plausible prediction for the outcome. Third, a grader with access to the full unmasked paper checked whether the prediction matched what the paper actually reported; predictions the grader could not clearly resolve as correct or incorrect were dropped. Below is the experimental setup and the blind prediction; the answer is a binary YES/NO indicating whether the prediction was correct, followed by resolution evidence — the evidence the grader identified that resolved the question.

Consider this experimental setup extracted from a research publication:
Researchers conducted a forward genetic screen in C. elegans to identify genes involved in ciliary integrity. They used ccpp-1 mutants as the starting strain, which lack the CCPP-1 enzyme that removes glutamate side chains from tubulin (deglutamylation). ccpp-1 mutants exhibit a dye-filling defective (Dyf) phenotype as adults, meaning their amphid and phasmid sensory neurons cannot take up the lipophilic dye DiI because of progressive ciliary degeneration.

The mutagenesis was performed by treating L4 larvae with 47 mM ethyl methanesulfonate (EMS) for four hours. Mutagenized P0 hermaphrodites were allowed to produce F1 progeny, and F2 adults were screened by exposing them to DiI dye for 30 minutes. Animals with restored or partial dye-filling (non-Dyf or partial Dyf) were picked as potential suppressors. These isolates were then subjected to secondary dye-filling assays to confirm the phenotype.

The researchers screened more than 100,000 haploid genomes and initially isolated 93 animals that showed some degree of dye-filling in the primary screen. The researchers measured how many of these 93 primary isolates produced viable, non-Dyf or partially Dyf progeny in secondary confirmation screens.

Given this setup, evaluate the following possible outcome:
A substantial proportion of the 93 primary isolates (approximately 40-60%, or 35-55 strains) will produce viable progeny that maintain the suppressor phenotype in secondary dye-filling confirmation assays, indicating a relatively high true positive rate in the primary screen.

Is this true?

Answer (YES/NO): NO